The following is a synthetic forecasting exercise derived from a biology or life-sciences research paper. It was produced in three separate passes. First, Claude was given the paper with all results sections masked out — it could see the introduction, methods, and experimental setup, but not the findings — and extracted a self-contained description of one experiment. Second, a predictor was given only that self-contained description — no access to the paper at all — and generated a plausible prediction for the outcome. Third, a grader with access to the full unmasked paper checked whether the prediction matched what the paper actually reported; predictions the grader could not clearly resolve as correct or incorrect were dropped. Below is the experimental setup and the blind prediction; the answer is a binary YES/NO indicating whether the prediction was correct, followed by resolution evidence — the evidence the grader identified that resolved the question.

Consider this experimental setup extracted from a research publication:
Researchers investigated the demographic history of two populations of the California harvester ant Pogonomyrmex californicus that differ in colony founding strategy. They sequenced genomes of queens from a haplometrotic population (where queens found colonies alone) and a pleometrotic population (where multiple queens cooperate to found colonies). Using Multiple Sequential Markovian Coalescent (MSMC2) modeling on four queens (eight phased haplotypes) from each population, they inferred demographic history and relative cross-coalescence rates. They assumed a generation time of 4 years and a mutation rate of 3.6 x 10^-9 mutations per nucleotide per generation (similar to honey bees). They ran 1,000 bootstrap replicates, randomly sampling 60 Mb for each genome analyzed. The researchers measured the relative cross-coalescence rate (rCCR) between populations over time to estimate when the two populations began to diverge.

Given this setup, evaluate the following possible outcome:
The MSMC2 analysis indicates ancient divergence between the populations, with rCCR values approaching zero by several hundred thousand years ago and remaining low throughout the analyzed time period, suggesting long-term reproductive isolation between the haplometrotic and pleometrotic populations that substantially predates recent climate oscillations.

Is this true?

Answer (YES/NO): NO